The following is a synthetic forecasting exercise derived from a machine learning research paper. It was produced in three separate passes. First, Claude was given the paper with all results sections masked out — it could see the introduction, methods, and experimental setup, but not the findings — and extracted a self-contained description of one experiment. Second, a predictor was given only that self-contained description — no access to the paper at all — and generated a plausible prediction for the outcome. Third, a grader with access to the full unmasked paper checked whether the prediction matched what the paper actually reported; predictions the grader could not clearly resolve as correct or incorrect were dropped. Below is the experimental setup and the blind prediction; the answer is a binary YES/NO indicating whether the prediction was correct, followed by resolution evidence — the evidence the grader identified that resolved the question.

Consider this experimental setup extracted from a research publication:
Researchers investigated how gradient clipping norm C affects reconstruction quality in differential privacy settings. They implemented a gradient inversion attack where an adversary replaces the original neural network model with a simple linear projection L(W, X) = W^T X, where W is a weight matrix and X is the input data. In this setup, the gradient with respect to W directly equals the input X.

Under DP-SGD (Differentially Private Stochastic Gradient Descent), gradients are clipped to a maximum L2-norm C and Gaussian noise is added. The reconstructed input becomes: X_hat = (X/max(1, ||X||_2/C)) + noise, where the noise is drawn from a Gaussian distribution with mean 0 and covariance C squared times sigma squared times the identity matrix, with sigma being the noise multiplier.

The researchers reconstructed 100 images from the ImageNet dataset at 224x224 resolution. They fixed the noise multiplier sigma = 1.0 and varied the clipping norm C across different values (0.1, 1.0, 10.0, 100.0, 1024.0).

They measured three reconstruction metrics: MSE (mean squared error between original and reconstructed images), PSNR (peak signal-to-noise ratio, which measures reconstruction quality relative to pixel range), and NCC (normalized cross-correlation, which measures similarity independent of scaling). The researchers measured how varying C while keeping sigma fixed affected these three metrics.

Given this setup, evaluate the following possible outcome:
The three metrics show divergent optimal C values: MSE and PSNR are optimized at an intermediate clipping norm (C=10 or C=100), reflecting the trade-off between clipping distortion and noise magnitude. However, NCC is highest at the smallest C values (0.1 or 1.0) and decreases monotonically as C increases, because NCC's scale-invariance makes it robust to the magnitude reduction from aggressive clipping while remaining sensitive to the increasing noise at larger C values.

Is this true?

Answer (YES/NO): NO